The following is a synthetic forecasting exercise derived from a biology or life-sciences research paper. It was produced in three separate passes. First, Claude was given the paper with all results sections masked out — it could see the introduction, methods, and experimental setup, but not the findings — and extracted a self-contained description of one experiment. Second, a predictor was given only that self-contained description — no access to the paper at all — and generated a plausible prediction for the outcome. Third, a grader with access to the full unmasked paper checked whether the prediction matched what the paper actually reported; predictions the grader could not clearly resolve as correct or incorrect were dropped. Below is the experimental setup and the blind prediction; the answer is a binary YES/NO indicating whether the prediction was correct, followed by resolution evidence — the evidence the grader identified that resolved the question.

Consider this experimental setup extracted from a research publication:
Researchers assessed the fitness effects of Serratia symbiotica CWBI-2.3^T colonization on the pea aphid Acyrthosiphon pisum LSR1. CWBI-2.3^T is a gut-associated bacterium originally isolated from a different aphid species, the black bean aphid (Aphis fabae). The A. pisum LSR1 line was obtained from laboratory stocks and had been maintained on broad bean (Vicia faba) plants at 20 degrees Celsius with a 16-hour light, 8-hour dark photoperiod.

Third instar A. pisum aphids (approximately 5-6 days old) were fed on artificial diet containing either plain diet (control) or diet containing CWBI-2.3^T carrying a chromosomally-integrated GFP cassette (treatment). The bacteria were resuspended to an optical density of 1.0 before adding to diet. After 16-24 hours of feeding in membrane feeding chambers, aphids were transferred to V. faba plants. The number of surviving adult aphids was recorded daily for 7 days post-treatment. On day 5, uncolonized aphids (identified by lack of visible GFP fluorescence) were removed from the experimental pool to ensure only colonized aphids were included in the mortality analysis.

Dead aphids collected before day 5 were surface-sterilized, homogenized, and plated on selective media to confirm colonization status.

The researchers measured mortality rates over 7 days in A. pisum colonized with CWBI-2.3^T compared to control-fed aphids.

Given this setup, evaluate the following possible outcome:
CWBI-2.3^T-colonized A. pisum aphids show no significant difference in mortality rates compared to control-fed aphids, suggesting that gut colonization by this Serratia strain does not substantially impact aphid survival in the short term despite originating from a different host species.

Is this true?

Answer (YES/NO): NO